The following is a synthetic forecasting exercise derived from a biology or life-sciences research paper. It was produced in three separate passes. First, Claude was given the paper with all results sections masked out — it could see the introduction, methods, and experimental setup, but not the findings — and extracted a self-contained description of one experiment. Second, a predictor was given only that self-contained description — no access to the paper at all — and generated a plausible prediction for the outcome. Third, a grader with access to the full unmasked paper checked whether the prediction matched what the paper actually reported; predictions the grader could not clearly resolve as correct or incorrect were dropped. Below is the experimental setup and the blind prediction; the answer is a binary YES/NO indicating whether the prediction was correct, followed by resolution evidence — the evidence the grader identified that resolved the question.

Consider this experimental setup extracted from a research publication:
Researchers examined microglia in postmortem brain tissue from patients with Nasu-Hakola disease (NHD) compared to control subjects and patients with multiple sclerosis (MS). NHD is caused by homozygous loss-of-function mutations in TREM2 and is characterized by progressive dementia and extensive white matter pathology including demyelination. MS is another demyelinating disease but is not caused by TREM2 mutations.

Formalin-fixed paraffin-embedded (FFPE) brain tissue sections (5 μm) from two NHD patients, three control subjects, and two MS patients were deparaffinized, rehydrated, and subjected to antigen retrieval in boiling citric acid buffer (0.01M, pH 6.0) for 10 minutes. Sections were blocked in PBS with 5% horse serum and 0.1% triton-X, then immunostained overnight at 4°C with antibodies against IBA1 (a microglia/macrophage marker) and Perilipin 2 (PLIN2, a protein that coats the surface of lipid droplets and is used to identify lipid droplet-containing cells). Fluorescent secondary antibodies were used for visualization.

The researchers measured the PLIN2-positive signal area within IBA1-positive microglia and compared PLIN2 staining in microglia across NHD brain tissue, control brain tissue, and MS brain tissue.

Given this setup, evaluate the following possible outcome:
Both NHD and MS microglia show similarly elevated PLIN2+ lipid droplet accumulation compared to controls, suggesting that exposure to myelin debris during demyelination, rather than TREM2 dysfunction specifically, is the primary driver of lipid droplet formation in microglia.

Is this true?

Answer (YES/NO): NO